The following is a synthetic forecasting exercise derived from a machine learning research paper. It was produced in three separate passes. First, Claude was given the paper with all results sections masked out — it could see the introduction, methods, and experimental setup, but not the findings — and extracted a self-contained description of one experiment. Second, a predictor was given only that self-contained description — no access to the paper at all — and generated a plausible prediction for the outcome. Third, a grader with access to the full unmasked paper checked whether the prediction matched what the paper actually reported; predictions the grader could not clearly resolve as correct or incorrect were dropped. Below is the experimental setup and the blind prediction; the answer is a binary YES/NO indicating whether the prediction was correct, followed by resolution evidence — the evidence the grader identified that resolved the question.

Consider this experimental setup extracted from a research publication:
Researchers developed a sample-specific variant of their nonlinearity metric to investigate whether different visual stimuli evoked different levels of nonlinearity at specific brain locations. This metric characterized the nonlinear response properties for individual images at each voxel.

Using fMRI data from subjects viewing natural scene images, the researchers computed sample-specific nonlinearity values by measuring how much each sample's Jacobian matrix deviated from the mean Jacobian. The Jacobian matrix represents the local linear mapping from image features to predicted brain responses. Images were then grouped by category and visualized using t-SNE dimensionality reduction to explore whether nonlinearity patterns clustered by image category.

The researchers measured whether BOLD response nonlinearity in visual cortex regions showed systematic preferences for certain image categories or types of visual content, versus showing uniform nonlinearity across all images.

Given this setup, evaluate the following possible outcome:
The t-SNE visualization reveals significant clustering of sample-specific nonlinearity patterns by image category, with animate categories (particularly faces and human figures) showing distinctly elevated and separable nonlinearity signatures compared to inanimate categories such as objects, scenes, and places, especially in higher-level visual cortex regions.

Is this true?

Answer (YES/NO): NO